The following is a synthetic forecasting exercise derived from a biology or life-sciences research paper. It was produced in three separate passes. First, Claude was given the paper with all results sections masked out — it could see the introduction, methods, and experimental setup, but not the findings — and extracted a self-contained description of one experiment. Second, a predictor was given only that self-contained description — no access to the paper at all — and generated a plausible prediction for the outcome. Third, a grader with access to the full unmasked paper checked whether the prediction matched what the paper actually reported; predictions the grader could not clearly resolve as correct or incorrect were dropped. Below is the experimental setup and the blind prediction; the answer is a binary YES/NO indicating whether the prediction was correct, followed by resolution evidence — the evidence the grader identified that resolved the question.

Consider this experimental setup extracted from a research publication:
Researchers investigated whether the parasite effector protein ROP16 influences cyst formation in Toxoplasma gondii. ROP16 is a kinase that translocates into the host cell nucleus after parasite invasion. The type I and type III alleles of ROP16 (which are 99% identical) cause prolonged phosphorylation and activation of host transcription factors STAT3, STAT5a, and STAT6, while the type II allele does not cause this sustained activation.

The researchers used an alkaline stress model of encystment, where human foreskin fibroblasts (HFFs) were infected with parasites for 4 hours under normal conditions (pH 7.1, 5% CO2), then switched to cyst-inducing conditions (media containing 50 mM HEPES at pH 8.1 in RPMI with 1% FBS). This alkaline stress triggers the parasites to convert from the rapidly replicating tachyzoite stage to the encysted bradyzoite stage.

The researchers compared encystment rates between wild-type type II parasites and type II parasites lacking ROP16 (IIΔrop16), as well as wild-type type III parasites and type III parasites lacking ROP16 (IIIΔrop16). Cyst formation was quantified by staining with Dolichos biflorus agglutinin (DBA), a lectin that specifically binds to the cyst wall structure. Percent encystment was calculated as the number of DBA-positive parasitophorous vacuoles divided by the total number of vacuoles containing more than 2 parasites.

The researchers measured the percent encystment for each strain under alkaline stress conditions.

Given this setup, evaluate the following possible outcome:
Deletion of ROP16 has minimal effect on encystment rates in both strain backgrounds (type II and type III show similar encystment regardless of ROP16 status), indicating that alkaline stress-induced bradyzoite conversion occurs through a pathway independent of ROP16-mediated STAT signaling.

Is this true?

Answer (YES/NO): NO